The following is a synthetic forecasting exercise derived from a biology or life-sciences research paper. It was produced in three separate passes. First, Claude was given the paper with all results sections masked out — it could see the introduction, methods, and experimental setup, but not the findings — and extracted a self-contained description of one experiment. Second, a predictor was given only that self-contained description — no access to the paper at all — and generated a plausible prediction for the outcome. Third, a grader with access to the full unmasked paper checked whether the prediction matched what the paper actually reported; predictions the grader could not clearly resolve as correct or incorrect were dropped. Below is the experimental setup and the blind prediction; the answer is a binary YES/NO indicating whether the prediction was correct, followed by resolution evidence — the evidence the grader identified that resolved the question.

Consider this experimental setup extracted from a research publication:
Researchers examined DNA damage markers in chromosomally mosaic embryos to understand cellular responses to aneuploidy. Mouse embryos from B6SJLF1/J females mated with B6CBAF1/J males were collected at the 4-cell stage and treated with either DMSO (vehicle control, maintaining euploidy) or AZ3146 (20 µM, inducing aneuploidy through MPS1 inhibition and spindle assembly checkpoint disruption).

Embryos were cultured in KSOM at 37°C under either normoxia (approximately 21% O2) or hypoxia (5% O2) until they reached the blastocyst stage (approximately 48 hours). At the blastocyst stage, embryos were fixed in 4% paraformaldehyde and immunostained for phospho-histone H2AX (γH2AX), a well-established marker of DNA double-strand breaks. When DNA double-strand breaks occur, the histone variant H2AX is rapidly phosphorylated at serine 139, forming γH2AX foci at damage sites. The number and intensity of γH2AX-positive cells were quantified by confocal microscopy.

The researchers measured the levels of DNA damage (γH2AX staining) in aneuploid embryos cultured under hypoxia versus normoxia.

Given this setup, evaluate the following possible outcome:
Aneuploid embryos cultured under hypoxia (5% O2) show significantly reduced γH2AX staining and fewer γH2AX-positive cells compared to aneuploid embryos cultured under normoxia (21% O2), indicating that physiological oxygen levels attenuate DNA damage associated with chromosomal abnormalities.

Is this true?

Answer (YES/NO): YES